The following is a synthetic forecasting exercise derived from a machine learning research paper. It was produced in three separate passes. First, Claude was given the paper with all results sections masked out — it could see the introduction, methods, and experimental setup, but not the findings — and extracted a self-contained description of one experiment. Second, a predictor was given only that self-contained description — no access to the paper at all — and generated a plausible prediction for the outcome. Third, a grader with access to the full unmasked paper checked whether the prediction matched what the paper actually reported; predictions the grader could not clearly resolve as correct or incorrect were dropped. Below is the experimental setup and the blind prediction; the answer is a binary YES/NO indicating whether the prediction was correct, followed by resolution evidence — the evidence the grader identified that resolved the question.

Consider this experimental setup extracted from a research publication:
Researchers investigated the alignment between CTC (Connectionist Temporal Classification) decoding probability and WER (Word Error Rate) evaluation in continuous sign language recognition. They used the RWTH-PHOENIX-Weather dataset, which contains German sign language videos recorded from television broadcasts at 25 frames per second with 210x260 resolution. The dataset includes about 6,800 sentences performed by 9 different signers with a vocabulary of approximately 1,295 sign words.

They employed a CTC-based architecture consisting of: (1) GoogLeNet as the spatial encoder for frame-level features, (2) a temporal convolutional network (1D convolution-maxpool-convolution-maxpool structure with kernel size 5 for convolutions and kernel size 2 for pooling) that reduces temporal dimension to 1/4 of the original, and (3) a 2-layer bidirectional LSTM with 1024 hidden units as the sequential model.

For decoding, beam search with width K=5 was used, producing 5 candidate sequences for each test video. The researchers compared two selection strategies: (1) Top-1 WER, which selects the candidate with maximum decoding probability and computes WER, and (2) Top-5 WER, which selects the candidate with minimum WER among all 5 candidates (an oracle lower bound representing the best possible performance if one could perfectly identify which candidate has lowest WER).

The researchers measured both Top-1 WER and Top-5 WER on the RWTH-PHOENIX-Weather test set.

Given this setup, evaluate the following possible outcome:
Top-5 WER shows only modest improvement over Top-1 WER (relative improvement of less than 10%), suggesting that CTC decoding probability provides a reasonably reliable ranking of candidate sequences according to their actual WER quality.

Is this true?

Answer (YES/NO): NO